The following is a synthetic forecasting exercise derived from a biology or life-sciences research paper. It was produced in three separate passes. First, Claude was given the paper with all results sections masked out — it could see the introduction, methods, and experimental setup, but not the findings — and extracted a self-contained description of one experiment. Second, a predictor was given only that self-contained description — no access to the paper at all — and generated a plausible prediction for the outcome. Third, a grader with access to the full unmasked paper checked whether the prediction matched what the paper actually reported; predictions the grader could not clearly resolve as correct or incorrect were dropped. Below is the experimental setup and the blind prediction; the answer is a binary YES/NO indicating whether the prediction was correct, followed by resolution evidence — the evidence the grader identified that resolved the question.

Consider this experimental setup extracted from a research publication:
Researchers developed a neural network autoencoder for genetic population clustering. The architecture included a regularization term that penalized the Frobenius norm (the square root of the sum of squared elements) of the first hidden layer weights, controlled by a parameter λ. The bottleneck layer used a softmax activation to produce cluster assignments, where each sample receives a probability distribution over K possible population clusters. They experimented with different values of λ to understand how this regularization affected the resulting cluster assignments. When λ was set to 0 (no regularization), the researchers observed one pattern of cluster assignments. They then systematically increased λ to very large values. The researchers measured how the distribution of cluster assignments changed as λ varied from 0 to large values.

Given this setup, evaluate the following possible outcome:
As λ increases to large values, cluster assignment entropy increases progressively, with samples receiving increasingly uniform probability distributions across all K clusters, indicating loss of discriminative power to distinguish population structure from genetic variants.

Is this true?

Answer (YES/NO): YES